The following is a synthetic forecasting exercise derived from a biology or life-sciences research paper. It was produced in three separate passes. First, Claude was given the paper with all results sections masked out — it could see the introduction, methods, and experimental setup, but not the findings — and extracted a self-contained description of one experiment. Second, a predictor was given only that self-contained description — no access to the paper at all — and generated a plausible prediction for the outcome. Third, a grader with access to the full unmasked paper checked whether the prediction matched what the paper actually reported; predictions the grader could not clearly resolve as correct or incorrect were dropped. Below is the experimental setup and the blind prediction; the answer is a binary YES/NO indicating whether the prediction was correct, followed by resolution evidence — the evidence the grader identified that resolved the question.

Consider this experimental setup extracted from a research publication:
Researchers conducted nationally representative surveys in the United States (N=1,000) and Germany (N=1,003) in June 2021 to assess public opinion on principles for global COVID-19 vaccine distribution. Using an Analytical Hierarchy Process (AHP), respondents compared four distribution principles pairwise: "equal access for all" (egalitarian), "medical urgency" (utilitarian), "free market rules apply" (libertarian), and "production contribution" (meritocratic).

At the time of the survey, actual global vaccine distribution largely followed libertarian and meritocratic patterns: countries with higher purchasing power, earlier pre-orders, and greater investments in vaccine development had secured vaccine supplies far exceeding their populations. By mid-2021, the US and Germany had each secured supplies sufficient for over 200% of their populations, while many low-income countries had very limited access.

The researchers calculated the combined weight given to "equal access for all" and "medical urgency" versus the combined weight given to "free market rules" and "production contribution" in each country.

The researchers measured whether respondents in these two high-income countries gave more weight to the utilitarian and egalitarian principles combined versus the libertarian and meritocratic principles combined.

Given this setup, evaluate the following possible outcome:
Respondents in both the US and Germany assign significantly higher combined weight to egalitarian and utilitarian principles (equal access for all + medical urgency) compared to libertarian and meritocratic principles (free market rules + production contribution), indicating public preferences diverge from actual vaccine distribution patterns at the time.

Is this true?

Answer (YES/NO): YES